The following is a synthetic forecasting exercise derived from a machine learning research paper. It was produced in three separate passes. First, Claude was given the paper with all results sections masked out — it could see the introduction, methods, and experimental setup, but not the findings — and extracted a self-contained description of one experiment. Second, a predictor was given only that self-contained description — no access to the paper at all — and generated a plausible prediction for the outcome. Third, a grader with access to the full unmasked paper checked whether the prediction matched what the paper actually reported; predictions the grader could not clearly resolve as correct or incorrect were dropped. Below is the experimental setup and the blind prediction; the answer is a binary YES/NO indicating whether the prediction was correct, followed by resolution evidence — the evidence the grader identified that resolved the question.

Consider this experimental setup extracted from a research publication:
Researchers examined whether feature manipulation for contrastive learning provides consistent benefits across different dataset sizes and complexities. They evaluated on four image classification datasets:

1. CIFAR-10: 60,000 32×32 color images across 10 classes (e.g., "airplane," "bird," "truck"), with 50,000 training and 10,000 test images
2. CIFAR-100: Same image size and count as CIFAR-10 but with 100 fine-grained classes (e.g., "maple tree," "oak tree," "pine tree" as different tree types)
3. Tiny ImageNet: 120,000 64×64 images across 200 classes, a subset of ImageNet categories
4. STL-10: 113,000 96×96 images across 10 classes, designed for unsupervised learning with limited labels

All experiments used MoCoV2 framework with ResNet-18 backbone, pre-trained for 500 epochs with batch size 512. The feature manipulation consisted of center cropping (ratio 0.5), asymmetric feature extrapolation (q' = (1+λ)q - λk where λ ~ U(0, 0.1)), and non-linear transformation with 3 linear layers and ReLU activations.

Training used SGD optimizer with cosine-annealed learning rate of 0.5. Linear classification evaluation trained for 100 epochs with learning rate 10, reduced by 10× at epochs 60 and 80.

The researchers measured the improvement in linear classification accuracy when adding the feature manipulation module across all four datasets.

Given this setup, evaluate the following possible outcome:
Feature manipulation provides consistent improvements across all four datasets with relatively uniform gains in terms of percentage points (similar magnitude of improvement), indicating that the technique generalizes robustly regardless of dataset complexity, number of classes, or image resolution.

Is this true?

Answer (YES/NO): NO